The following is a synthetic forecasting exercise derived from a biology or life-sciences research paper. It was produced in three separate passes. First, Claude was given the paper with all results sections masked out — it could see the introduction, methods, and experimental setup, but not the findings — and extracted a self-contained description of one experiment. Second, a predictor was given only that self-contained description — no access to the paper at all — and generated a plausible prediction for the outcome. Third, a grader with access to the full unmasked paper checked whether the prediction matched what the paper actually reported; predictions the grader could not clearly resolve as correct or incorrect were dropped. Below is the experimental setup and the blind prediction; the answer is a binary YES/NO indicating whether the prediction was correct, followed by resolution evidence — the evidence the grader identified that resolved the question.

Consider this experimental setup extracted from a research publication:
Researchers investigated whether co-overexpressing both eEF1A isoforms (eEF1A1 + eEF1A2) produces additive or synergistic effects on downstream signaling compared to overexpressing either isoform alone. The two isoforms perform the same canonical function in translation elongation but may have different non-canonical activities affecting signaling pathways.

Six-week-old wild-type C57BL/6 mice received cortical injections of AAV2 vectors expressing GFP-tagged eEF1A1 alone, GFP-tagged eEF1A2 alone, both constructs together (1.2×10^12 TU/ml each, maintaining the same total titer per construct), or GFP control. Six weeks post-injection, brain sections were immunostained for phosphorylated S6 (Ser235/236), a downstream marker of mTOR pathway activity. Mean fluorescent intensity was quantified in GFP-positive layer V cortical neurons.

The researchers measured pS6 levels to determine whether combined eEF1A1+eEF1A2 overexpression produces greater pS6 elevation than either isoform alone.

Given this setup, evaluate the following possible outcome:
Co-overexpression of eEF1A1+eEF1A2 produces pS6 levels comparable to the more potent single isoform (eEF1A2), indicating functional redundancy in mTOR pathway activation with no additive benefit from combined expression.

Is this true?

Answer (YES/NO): NO